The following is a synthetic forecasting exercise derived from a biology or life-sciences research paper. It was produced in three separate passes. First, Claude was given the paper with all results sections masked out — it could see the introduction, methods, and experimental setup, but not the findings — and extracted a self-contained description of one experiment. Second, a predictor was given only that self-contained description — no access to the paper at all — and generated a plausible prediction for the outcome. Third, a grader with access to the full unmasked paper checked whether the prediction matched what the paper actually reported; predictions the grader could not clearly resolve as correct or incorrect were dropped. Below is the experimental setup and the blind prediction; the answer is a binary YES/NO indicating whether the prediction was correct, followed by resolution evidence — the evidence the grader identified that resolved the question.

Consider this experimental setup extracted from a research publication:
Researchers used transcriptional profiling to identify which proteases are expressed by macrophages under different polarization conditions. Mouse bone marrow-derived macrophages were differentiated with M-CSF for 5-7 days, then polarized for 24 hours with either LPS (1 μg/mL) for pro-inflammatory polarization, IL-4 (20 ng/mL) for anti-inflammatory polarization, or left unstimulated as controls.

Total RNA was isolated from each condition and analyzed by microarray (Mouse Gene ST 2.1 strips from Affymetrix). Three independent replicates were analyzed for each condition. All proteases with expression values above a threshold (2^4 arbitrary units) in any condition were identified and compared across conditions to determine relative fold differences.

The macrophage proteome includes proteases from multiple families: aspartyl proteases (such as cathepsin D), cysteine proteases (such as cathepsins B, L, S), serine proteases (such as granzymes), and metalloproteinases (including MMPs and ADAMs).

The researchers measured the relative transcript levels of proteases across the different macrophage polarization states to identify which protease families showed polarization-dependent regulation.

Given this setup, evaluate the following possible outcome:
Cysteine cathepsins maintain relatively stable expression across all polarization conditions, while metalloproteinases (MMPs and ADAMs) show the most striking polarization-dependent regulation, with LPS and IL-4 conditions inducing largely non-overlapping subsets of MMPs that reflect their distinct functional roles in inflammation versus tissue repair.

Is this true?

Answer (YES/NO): NO